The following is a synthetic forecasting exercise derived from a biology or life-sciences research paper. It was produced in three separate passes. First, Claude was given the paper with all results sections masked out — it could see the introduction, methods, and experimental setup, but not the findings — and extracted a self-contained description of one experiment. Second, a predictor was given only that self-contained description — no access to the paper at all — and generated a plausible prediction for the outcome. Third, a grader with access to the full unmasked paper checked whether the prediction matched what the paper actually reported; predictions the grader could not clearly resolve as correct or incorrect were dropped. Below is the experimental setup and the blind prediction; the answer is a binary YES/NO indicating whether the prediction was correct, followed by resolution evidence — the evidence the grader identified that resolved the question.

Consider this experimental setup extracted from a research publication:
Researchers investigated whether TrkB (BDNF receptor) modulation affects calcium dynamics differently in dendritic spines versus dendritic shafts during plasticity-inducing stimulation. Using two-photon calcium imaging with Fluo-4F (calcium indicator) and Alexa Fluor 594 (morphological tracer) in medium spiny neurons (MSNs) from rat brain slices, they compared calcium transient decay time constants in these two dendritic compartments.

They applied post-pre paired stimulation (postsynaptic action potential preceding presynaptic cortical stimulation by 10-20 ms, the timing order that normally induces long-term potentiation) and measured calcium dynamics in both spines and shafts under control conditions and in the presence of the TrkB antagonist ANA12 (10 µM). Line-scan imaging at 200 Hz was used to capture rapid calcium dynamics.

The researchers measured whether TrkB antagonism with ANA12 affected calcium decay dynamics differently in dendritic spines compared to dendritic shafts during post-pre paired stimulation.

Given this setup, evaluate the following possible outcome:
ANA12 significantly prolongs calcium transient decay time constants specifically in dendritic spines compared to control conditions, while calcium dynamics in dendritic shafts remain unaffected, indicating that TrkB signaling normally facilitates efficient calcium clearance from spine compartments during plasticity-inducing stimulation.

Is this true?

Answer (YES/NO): NO